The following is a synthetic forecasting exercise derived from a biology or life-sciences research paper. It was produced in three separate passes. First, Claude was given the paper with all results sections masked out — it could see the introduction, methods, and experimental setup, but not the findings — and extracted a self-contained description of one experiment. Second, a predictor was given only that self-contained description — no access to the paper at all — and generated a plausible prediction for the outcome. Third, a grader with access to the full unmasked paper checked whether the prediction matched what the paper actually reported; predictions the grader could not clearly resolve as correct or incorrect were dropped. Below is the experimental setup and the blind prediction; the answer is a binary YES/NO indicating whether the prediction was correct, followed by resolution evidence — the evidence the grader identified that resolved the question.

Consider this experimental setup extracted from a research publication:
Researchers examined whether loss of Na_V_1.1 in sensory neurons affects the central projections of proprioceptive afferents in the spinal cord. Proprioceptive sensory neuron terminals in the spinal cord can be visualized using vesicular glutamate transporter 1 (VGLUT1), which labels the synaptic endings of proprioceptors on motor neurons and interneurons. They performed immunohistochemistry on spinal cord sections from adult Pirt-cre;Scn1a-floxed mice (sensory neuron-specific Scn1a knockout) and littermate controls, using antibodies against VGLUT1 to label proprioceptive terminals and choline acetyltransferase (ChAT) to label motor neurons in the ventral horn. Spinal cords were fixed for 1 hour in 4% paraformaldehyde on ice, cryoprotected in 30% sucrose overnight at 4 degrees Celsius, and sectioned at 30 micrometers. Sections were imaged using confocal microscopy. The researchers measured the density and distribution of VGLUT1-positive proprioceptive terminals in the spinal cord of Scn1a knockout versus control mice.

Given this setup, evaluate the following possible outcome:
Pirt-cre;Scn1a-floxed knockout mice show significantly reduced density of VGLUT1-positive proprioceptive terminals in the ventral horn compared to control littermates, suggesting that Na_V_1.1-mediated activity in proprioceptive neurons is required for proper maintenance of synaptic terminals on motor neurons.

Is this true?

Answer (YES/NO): NO